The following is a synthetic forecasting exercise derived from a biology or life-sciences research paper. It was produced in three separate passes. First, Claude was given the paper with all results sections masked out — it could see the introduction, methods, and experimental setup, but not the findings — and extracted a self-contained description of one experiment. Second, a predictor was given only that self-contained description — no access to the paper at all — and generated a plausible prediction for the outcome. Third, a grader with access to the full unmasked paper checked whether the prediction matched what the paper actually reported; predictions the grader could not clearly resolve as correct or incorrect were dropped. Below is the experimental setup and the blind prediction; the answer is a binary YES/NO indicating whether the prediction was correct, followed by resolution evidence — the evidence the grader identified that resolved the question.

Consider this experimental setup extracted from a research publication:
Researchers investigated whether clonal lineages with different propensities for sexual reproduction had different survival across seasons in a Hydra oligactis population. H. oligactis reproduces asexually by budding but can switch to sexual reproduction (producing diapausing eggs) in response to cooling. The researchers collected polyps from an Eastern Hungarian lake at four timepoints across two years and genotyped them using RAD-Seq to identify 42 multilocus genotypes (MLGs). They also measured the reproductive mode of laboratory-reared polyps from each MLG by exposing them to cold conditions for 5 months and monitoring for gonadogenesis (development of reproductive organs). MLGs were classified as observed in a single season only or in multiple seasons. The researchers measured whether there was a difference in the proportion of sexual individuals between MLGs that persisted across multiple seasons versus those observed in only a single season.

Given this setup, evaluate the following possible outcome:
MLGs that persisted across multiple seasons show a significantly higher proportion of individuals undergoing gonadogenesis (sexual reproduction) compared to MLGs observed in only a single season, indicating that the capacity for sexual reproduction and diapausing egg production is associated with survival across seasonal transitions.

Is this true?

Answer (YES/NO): NO